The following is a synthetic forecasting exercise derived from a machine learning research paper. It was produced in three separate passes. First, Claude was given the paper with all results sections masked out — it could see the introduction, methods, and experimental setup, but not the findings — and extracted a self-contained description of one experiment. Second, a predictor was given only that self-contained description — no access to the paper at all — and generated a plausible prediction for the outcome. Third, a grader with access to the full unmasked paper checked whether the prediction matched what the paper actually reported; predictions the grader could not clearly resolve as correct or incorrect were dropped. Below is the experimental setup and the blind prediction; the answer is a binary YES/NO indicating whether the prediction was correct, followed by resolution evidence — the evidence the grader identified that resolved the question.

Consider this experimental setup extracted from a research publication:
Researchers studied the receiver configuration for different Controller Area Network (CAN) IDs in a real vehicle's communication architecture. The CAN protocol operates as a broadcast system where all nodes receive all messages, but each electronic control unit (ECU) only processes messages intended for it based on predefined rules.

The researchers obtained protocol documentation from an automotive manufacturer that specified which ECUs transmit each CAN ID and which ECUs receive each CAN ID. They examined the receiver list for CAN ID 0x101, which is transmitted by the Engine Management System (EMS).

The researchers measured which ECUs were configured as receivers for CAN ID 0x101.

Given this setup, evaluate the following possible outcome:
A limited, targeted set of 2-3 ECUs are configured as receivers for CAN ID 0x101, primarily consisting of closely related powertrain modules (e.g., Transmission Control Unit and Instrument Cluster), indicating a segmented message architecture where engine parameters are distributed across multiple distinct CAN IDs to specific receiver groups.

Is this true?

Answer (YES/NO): NO